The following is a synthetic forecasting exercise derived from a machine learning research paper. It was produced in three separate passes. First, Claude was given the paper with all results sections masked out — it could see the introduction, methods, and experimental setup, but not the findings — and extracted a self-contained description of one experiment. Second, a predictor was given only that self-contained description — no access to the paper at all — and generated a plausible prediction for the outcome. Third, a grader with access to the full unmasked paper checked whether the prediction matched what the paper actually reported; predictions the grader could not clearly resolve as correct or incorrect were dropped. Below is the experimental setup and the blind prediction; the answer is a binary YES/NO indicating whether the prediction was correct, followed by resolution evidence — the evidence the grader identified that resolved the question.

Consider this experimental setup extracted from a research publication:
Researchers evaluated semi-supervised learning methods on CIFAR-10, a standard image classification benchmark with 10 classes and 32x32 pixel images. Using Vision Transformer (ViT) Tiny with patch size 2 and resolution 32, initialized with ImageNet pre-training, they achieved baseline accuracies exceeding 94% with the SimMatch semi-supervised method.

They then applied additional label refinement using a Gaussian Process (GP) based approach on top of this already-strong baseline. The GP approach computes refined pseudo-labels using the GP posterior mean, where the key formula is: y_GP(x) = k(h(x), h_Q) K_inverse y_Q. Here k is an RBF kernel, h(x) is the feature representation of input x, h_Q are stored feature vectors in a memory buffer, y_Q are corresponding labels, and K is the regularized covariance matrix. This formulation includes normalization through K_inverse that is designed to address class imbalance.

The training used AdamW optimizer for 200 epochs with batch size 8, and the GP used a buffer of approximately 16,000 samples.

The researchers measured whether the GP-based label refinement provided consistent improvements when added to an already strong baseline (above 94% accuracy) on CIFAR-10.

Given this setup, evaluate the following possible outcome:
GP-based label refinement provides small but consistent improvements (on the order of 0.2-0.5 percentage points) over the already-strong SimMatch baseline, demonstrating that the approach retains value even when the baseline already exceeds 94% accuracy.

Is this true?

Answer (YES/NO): NO